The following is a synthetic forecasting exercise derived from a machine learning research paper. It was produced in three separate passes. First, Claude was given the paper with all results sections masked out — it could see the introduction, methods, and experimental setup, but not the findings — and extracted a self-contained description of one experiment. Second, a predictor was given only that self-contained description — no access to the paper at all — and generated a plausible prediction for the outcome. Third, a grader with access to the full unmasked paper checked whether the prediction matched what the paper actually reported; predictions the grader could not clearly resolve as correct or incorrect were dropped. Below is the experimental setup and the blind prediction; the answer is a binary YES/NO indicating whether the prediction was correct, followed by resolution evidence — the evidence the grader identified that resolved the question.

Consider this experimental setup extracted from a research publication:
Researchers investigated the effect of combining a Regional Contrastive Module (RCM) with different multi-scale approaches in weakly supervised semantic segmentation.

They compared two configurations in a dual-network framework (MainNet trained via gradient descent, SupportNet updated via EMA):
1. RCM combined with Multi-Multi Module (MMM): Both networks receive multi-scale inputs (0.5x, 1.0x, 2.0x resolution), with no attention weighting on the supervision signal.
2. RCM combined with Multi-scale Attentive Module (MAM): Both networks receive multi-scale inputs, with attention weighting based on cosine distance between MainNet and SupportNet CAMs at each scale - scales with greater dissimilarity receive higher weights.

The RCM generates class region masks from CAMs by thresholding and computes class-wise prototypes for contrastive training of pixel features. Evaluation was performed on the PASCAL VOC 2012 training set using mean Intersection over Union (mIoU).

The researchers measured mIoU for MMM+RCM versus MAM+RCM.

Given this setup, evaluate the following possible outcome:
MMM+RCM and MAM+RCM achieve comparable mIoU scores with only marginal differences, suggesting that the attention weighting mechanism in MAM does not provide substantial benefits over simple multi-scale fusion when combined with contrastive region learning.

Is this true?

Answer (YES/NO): NO